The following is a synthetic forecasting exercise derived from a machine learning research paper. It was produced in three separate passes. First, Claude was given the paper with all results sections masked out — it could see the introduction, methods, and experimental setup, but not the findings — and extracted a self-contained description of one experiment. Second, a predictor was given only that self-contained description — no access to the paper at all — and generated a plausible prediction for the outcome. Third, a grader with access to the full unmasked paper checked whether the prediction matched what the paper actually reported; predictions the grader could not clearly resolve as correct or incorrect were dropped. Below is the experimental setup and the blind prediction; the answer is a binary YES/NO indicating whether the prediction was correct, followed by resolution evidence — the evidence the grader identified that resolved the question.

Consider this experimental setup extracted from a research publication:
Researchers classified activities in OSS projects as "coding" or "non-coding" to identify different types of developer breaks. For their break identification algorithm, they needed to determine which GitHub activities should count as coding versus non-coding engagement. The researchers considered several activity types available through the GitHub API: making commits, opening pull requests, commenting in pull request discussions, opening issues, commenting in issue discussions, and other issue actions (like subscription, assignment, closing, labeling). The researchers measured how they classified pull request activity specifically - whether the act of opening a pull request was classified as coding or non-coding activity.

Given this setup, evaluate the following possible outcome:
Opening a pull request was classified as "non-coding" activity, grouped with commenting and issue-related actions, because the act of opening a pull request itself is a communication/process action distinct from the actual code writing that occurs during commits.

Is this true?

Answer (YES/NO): NO